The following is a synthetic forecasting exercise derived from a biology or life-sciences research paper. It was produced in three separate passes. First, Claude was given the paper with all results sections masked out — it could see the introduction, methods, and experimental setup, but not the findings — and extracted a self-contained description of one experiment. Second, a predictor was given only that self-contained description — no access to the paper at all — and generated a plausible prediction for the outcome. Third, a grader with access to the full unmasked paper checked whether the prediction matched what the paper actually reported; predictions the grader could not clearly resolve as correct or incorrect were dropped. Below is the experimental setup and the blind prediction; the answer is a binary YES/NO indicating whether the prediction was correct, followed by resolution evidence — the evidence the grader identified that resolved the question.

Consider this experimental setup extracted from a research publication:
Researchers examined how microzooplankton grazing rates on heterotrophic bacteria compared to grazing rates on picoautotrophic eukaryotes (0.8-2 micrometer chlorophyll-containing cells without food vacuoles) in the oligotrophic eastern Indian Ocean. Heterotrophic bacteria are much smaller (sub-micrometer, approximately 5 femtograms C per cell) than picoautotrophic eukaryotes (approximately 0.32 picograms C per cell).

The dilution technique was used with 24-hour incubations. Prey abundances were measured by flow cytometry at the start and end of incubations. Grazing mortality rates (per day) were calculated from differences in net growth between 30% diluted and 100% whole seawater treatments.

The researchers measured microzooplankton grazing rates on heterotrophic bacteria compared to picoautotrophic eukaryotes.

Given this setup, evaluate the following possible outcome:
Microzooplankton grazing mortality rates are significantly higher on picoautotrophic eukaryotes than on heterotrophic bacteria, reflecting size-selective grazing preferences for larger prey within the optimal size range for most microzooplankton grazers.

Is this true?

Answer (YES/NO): NO